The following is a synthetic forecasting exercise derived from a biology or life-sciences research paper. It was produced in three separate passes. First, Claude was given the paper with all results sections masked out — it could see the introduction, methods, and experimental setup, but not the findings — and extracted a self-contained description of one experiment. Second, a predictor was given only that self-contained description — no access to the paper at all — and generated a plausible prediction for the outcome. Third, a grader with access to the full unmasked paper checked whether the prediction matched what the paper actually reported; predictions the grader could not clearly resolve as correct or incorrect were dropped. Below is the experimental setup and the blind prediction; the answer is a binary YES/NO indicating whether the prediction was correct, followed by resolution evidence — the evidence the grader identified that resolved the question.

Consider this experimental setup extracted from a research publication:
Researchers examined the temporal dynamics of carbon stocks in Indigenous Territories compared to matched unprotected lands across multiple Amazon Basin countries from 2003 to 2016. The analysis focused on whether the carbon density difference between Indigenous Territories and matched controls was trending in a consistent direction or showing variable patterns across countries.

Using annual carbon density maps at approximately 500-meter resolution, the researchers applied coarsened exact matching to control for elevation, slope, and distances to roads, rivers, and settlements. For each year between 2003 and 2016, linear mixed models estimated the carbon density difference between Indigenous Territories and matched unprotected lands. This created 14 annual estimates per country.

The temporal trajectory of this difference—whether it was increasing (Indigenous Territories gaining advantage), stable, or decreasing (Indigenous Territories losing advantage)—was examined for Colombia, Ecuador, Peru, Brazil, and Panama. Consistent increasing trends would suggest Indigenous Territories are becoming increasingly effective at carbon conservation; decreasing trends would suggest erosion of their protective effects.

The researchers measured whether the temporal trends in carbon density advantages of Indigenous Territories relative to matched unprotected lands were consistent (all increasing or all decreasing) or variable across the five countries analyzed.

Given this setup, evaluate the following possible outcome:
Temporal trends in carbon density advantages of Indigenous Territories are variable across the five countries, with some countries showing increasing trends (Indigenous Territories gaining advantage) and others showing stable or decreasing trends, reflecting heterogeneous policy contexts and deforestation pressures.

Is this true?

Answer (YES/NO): YES